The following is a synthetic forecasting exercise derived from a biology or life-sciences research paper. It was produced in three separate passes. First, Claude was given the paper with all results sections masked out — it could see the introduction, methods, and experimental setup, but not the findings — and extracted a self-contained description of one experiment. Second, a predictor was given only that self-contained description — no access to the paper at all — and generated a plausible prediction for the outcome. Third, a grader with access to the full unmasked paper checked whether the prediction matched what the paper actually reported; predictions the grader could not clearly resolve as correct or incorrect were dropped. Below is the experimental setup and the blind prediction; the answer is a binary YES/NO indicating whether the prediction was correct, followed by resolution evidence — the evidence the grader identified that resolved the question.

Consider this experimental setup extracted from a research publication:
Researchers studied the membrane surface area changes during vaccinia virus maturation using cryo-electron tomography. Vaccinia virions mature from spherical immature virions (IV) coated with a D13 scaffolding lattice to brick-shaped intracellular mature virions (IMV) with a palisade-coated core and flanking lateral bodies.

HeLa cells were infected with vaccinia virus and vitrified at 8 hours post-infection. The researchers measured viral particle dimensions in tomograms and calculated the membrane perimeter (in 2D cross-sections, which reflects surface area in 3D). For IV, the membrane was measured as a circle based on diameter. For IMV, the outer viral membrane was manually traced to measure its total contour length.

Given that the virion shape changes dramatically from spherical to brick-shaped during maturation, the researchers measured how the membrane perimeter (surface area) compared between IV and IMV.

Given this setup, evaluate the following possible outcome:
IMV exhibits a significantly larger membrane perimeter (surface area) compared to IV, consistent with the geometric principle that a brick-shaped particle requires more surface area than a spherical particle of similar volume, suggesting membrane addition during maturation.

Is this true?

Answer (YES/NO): NO